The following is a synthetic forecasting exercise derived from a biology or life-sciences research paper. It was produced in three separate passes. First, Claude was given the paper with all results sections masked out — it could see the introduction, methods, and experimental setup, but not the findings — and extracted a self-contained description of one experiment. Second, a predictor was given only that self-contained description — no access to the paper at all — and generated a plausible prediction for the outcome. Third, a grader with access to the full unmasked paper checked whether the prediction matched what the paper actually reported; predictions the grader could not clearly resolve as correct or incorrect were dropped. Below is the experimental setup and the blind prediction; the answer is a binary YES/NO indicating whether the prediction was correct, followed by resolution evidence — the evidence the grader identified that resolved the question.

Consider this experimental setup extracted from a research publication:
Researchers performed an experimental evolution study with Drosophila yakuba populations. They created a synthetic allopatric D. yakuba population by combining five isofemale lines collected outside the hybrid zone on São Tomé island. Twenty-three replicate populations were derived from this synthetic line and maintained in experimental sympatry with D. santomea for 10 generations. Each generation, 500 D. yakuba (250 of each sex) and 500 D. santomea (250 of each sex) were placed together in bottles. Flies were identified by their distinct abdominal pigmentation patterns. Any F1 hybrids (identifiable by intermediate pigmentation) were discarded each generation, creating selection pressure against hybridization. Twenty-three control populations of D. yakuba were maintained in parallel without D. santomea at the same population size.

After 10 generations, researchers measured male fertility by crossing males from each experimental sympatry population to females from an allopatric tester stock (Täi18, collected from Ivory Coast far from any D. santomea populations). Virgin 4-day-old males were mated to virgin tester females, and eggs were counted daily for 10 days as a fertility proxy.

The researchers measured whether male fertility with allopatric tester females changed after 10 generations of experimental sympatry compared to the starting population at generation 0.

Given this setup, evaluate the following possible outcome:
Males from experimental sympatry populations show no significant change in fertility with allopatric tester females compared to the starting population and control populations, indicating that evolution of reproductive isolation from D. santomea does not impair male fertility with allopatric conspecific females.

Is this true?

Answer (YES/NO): NO